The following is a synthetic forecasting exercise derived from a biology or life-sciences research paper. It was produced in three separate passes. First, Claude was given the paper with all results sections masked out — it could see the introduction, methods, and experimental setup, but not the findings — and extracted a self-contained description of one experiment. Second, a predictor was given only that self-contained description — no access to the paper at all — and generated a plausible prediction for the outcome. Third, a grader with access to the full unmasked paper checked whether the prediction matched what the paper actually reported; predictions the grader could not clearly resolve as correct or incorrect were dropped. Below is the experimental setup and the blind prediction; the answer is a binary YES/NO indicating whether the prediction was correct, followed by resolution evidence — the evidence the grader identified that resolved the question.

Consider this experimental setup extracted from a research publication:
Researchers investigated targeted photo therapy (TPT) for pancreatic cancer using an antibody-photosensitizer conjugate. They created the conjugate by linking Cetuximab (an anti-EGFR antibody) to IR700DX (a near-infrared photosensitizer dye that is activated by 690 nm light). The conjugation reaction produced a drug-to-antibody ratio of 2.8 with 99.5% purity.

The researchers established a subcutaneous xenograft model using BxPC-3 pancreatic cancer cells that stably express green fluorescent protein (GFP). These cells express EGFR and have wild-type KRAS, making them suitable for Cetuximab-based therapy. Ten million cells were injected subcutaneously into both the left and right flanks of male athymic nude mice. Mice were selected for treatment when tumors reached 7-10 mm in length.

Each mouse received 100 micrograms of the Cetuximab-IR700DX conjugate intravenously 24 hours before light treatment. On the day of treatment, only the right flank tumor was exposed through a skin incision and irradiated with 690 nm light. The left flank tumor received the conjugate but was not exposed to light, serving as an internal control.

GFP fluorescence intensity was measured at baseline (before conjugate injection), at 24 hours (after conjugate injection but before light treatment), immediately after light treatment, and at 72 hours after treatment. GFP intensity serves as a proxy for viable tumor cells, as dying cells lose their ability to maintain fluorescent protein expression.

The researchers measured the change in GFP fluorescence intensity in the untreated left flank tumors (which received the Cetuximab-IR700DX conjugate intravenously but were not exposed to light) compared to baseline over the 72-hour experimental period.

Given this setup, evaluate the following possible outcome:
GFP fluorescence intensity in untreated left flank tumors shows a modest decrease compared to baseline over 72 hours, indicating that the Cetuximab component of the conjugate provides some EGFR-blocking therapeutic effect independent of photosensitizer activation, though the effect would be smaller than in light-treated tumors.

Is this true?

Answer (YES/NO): NO